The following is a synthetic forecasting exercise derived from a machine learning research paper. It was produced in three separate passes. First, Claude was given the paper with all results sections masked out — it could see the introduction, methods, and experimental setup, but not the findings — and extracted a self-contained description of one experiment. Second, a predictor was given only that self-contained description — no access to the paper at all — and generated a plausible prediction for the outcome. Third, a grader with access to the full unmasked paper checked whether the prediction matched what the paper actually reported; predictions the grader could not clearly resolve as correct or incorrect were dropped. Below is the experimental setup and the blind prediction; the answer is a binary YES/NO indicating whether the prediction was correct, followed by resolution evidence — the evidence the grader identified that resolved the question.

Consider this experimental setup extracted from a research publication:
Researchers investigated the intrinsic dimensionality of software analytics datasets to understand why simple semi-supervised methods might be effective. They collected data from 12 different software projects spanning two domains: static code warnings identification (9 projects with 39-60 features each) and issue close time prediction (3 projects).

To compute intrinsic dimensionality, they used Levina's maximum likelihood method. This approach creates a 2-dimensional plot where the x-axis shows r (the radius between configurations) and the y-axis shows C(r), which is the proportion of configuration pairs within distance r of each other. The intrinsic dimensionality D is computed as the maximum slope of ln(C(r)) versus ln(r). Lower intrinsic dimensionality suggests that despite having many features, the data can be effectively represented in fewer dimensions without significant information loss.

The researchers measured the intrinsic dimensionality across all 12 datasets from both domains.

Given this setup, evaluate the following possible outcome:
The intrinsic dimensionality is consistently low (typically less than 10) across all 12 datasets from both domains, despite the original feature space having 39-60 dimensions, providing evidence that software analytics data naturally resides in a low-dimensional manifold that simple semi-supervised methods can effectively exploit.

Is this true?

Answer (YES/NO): YES